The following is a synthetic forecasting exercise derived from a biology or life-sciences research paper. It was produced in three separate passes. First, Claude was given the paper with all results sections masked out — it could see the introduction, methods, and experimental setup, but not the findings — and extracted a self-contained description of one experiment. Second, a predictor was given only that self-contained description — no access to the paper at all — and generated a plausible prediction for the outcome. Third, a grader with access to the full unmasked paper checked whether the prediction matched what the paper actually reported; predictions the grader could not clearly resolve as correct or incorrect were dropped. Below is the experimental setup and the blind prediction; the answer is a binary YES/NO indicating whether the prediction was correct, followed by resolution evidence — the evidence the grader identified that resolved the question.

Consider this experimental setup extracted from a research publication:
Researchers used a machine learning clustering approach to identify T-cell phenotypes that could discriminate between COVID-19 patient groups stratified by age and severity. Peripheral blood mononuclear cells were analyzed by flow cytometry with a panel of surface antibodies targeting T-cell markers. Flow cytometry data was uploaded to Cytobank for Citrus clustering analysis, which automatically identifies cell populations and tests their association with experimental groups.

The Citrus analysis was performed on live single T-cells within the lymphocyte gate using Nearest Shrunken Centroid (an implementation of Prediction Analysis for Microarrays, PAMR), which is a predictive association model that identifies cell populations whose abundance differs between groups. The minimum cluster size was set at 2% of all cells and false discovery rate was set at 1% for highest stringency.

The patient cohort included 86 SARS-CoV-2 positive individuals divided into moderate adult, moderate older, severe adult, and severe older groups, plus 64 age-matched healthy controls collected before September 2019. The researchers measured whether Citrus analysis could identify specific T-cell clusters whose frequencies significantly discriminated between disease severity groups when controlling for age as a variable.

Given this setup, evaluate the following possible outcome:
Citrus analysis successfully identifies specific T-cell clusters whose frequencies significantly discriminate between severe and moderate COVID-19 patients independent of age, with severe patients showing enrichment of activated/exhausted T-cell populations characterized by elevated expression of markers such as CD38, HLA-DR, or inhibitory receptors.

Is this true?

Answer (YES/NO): NO